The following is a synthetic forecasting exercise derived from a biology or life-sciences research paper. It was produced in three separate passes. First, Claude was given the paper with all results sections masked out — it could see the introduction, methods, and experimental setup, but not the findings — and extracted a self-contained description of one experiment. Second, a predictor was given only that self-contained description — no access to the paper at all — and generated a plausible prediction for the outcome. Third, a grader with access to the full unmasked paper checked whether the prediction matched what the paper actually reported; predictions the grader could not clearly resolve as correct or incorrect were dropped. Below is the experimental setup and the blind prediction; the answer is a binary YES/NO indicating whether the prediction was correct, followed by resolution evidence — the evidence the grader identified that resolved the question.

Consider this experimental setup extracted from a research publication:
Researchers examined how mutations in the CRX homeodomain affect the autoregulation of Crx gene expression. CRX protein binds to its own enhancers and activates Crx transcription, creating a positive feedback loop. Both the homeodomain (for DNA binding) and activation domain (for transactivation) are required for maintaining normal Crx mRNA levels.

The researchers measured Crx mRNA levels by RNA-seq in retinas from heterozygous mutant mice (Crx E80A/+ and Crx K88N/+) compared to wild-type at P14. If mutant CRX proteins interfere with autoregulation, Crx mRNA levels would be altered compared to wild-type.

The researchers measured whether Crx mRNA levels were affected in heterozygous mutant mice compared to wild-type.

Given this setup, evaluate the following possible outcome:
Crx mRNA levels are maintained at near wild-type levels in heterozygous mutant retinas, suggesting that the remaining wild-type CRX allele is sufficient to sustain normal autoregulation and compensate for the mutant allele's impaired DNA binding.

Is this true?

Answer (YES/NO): YES